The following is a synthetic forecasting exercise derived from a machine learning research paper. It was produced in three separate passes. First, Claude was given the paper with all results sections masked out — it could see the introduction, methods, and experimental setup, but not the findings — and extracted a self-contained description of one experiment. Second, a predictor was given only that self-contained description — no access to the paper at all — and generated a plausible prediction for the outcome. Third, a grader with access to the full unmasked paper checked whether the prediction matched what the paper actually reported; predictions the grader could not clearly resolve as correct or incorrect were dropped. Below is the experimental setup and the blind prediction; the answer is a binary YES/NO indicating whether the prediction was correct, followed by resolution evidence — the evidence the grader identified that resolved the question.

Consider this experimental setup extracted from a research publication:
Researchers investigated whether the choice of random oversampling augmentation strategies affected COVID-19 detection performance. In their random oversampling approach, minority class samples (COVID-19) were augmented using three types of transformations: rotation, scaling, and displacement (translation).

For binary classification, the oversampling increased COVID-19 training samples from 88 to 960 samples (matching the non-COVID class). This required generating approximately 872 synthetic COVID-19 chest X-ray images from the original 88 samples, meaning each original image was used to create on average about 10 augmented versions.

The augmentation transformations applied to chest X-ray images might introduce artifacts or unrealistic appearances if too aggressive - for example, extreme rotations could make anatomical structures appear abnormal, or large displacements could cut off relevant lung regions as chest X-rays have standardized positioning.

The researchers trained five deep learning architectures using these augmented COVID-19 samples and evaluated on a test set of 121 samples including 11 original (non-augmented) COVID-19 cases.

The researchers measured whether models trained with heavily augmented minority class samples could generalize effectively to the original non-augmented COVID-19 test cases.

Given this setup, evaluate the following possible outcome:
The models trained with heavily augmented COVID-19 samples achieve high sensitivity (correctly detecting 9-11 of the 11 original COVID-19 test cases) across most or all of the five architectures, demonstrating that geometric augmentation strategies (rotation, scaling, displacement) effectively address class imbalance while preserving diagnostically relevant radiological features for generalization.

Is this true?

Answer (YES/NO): NO